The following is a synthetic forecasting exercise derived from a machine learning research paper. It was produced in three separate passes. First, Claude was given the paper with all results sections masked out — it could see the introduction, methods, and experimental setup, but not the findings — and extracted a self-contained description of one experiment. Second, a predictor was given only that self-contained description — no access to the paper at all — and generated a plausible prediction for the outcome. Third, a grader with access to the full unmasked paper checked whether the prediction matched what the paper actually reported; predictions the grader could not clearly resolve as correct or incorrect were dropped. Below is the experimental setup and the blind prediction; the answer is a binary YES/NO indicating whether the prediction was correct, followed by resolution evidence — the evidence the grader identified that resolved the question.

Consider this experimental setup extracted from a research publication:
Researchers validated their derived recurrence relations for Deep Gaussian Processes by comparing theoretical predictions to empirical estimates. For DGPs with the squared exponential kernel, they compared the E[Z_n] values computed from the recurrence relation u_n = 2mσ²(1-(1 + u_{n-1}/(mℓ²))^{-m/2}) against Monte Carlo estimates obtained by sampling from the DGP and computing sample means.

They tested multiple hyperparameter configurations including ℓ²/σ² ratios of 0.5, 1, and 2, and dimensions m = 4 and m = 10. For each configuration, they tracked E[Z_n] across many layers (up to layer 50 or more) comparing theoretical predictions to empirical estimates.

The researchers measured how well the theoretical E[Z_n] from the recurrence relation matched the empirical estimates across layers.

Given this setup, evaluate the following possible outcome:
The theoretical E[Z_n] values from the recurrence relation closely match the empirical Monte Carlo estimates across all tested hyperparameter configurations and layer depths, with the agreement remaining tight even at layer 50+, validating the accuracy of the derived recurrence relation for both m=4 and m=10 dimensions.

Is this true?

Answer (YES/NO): NO